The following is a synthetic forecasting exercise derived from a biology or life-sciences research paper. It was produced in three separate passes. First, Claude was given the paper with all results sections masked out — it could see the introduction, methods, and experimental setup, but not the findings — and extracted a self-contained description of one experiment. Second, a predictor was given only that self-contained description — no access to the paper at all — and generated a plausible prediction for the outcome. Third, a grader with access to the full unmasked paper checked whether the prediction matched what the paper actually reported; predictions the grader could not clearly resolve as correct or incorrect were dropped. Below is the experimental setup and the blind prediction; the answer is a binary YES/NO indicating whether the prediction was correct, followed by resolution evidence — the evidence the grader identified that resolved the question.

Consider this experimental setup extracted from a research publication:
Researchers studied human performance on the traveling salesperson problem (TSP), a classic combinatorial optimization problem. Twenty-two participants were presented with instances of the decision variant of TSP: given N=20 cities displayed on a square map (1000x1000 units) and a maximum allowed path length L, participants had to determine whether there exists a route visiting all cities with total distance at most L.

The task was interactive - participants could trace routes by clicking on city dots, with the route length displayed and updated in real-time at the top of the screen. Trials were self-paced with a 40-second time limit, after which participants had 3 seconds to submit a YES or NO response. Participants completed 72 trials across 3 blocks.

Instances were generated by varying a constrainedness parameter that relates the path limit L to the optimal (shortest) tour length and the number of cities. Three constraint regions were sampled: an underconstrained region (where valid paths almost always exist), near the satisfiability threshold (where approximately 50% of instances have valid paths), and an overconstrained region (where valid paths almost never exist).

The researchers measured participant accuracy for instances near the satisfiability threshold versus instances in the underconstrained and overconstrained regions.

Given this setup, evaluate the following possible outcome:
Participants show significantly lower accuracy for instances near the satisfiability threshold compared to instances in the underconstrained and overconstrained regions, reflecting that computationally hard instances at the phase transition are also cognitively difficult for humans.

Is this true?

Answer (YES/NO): YES